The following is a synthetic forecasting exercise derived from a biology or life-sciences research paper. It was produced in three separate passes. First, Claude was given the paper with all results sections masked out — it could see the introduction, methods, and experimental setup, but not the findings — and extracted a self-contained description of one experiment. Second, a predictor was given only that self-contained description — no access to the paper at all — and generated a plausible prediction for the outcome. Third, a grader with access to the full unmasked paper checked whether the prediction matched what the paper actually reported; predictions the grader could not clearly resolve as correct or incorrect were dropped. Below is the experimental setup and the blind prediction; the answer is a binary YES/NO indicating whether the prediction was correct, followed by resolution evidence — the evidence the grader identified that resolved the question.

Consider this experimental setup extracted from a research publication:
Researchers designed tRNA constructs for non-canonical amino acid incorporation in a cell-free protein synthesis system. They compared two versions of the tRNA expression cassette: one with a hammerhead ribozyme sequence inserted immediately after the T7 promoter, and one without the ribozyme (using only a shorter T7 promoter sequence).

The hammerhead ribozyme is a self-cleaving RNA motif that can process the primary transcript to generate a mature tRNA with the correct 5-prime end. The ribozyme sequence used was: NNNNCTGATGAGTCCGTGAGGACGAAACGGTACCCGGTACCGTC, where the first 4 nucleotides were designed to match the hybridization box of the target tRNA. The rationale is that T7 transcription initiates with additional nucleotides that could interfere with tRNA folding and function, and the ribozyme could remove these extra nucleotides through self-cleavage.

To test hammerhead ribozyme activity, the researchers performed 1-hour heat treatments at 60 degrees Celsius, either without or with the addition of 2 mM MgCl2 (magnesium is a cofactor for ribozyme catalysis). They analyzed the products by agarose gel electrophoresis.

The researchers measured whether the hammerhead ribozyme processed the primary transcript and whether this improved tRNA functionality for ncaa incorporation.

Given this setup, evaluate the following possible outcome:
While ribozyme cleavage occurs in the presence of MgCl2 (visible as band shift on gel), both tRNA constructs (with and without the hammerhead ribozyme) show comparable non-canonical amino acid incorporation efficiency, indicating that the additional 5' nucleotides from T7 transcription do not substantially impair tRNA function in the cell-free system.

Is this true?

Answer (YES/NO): YES